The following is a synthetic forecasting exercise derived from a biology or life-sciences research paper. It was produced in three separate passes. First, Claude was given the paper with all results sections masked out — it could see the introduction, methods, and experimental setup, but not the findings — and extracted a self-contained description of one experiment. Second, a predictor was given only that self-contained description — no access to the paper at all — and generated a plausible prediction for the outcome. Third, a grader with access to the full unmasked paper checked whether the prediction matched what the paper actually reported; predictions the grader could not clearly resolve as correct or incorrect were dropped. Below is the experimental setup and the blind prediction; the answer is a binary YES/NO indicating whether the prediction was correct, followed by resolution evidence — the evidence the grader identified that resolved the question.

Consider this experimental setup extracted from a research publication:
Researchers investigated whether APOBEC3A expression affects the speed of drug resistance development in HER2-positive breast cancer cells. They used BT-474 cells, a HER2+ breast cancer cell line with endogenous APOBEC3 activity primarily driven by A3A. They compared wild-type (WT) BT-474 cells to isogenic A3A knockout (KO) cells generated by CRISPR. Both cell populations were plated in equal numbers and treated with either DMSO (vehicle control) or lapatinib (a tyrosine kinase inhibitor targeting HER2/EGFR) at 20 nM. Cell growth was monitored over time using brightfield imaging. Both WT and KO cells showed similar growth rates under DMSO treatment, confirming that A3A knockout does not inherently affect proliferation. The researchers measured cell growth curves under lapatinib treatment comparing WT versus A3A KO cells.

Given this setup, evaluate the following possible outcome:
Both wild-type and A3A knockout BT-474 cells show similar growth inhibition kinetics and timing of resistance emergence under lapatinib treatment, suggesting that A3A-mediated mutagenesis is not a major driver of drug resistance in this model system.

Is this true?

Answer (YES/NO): NO